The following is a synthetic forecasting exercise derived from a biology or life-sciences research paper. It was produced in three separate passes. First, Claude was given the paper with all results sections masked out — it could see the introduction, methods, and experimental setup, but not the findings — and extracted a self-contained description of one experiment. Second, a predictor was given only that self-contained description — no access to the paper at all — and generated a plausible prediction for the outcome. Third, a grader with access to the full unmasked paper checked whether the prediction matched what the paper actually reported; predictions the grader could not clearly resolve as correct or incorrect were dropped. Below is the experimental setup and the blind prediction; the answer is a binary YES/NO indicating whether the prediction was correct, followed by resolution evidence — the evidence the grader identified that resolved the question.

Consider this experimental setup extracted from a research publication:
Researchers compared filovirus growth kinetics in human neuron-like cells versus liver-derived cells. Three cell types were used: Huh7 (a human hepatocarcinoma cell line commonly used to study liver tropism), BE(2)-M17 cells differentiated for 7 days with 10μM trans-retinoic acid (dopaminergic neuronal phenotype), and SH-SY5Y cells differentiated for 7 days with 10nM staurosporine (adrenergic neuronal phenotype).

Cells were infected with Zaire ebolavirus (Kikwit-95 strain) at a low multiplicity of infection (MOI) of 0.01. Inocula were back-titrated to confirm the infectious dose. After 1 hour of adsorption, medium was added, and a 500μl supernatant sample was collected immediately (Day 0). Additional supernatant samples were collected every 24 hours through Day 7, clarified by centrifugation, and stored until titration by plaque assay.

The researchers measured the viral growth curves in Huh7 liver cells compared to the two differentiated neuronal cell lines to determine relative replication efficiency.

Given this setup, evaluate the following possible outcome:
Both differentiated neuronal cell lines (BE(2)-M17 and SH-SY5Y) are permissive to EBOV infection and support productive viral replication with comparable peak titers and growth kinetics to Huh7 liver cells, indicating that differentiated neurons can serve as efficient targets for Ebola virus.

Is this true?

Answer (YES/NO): NO